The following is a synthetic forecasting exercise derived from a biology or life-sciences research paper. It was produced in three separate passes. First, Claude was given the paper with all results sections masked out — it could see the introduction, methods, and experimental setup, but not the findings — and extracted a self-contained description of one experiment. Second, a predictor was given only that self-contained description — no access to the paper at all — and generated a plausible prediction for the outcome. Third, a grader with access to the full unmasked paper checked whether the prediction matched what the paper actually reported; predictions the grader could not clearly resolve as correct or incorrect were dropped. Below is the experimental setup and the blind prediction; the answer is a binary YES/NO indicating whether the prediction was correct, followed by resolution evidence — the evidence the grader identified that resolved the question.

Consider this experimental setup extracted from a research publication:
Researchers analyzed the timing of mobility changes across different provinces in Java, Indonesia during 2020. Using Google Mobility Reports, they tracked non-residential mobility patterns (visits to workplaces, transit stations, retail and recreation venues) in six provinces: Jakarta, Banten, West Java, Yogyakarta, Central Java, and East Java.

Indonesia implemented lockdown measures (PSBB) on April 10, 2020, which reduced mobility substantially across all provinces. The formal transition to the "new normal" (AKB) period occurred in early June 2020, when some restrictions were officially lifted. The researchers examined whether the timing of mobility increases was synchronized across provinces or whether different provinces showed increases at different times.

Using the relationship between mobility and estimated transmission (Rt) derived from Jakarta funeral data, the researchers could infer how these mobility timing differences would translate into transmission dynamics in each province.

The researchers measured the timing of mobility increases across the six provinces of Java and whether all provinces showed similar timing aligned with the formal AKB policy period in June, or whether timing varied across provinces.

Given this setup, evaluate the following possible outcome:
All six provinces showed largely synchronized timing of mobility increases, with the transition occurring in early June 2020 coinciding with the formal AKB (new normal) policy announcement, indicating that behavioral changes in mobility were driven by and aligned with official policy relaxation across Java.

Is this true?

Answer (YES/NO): NO